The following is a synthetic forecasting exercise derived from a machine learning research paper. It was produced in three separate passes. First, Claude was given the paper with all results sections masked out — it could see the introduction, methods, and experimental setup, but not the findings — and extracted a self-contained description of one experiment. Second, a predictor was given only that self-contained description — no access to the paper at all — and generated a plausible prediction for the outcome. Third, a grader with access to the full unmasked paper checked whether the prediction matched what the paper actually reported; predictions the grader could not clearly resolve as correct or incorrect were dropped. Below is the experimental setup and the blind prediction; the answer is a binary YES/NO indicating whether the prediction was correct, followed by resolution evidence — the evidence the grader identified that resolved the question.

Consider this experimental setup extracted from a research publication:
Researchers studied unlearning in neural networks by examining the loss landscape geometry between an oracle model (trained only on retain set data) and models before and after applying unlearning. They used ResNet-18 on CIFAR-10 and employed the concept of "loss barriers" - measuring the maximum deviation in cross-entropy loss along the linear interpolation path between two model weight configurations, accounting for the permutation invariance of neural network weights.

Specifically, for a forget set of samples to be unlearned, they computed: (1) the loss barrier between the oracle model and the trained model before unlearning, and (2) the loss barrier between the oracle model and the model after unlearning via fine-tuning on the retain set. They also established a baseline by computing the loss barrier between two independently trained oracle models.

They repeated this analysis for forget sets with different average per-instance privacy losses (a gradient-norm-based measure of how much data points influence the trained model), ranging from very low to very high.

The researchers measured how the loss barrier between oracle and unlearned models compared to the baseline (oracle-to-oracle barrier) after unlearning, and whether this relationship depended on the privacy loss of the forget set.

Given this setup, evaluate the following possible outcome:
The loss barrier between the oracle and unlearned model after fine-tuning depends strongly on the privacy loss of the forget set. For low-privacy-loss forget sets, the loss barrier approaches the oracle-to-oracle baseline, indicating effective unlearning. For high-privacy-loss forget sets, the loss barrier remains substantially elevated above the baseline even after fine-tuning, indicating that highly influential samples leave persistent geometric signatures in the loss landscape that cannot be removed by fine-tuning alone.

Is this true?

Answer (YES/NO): NO